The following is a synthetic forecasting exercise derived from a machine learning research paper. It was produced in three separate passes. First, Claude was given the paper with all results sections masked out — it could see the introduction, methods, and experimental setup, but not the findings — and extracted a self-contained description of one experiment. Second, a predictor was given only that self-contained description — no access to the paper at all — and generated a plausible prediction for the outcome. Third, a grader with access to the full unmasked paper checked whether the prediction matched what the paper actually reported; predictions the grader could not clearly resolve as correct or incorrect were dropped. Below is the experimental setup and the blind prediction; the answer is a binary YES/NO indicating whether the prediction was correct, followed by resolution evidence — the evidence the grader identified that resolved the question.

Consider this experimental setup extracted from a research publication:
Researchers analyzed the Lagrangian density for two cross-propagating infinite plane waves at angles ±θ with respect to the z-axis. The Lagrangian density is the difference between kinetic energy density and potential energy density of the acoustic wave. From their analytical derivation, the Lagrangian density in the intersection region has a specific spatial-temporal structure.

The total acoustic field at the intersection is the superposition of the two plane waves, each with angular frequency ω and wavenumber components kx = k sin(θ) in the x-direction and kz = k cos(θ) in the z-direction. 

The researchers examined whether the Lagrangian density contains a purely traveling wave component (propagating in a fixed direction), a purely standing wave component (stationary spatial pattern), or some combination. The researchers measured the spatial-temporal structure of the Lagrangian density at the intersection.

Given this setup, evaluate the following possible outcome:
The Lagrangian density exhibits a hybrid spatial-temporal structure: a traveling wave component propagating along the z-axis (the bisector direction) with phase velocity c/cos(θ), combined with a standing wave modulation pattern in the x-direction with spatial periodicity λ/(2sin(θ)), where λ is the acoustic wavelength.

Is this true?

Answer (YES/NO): YES